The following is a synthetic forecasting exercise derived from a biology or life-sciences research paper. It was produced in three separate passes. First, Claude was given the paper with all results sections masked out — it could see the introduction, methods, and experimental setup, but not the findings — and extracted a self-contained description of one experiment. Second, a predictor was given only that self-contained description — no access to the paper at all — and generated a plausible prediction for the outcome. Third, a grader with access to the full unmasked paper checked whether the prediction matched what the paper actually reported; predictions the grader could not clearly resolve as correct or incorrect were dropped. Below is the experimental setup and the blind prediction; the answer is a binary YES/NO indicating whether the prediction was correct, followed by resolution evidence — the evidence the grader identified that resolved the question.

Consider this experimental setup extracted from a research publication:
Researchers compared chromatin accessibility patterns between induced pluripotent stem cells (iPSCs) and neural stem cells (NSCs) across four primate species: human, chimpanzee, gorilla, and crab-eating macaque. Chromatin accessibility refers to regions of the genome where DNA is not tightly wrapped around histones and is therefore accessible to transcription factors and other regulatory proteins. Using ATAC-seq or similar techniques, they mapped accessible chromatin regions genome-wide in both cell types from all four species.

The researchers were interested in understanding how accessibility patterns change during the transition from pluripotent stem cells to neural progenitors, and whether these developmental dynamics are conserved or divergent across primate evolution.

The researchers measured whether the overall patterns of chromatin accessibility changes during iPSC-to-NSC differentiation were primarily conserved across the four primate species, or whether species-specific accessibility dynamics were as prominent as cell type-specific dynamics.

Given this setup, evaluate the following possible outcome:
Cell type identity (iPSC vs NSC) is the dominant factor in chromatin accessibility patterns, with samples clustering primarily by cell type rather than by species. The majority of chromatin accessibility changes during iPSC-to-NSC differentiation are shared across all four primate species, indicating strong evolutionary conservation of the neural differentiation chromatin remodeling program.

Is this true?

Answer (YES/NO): YES